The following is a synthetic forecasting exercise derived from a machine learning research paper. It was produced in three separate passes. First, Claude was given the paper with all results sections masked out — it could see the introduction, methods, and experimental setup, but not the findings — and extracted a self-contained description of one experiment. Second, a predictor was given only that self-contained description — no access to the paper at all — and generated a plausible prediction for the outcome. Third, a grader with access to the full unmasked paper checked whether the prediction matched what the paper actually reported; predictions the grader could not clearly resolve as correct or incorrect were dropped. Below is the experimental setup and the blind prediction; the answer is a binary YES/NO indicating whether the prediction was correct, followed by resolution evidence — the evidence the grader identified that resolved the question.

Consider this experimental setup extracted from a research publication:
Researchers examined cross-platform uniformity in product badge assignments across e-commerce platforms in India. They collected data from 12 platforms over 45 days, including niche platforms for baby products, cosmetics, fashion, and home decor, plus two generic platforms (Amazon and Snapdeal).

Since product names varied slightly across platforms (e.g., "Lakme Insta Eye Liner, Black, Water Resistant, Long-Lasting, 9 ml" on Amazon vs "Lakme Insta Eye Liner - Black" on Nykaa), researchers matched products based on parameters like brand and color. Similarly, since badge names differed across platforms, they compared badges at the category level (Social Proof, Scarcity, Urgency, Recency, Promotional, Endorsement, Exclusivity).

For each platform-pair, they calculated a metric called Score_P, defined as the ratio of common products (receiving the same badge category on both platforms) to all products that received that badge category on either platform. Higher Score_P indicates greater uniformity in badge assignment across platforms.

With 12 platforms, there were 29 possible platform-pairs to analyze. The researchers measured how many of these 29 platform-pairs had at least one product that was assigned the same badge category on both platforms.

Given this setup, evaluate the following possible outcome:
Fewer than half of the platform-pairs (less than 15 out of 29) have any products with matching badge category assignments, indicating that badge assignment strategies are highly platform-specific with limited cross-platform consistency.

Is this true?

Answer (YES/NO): YES